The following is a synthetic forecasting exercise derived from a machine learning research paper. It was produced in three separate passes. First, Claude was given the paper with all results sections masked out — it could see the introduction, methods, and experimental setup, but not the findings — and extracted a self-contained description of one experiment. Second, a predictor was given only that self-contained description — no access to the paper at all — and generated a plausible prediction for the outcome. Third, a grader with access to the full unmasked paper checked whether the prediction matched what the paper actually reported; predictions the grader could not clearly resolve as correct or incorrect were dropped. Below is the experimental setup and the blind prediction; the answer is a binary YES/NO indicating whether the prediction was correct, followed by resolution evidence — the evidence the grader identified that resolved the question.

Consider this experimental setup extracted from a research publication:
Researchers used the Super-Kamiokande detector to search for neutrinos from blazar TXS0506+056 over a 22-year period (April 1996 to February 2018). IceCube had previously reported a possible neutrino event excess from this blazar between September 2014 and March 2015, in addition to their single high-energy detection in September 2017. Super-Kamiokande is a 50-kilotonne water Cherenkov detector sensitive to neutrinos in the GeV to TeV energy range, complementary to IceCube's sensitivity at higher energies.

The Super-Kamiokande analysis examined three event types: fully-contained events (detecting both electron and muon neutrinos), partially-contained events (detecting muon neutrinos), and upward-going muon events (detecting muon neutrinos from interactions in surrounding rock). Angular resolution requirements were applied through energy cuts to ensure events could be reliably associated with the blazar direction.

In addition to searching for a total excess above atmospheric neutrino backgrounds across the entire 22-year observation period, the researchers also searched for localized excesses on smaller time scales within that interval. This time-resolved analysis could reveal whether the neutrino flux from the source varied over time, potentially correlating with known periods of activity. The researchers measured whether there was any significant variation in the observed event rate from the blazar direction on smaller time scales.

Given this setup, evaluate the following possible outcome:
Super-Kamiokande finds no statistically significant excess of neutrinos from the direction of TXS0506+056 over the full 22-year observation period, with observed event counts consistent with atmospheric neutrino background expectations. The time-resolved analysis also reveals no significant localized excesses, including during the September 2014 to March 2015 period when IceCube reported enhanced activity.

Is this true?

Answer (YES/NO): YES